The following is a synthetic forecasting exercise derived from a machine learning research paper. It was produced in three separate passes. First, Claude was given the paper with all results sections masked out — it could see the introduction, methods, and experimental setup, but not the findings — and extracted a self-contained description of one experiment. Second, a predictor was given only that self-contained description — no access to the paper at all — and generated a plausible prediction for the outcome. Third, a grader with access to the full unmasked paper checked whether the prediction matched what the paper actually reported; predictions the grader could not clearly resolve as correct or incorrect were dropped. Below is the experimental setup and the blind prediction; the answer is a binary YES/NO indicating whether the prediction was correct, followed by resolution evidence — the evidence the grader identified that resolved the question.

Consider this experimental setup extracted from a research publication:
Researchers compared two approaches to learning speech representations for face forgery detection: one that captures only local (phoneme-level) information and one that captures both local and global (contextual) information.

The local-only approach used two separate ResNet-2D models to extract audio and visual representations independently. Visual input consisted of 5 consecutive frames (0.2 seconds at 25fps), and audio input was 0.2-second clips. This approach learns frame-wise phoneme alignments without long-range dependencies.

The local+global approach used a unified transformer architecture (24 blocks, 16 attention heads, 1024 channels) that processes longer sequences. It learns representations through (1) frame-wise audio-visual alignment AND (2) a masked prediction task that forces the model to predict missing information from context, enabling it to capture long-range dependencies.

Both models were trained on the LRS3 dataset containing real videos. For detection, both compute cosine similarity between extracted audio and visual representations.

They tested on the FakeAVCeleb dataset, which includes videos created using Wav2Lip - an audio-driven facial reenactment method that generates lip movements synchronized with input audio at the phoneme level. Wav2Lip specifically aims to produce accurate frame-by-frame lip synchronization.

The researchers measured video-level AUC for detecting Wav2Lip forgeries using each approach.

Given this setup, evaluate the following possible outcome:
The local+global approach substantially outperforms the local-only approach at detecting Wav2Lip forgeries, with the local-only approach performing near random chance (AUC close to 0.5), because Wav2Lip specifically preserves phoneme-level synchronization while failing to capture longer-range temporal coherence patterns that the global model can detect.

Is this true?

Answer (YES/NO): YES